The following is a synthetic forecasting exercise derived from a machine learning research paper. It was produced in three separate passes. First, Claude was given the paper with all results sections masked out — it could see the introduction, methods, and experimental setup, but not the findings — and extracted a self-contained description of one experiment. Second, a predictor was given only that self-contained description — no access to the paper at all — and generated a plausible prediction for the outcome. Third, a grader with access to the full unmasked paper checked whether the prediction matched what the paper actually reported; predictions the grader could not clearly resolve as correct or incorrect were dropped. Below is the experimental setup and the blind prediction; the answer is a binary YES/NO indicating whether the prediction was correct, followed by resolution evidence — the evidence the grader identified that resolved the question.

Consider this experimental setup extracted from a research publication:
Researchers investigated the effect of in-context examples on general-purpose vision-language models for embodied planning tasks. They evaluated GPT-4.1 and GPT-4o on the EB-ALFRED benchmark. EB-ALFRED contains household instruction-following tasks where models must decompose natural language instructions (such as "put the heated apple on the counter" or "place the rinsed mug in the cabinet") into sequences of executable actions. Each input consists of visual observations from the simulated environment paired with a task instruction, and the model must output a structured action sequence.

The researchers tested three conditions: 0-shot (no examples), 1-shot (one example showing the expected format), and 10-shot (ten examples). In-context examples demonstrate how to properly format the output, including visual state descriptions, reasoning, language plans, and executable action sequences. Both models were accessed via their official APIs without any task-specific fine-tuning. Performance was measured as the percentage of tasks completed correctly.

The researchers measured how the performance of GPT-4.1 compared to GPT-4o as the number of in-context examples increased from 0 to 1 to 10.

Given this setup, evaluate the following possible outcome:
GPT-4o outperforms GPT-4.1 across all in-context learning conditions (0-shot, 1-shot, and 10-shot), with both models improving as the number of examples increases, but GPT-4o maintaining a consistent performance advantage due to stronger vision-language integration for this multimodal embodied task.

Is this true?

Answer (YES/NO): NO